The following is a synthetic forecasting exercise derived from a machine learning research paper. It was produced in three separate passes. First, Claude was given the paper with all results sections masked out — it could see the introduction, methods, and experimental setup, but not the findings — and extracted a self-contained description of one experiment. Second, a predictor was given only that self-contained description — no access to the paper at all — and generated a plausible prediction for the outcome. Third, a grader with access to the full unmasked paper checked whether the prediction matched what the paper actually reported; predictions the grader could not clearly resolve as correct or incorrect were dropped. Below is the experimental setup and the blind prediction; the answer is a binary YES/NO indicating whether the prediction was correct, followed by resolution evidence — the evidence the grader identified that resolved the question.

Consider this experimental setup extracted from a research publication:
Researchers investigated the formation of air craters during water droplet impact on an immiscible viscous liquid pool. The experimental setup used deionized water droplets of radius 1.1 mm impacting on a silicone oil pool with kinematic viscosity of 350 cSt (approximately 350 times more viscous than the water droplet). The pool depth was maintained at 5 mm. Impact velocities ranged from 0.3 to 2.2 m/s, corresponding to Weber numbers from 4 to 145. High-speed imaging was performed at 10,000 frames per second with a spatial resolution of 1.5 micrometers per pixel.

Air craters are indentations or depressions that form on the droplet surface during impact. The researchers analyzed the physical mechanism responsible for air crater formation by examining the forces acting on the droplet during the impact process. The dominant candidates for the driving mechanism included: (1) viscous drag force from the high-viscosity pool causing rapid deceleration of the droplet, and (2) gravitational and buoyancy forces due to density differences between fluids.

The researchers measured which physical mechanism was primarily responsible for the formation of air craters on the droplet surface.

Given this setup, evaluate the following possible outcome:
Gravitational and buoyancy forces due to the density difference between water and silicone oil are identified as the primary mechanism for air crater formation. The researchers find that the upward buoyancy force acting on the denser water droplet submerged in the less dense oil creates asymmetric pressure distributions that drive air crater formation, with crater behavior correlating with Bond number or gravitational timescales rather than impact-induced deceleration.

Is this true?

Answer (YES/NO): NO